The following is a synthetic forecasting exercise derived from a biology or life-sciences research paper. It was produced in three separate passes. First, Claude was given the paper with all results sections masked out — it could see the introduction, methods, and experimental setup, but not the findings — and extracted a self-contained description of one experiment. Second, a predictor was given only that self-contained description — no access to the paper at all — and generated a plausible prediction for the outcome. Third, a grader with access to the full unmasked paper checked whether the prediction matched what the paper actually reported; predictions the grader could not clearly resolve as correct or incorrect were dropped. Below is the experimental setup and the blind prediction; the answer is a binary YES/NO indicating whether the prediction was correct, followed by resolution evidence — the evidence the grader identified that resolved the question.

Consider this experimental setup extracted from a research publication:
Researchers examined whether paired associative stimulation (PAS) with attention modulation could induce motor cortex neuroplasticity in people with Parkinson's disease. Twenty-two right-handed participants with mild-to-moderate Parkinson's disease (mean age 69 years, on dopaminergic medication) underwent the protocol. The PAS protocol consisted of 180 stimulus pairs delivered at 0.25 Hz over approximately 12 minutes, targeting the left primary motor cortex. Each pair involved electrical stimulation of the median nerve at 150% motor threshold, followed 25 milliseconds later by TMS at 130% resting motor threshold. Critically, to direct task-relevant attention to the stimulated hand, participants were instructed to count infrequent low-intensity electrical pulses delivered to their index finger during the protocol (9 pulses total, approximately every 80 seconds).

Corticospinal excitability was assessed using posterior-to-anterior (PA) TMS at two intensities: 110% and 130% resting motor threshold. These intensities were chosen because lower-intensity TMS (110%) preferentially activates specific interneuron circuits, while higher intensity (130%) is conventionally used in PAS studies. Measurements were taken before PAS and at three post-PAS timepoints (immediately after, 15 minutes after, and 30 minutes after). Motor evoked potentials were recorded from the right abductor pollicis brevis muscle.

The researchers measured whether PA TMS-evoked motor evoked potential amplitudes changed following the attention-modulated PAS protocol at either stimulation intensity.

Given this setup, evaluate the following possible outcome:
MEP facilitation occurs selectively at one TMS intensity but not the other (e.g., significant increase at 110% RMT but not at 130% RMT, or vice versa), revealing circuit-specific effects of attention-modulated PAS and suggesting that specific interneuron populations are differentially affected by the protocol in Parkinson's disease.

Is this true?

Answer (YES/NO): NO